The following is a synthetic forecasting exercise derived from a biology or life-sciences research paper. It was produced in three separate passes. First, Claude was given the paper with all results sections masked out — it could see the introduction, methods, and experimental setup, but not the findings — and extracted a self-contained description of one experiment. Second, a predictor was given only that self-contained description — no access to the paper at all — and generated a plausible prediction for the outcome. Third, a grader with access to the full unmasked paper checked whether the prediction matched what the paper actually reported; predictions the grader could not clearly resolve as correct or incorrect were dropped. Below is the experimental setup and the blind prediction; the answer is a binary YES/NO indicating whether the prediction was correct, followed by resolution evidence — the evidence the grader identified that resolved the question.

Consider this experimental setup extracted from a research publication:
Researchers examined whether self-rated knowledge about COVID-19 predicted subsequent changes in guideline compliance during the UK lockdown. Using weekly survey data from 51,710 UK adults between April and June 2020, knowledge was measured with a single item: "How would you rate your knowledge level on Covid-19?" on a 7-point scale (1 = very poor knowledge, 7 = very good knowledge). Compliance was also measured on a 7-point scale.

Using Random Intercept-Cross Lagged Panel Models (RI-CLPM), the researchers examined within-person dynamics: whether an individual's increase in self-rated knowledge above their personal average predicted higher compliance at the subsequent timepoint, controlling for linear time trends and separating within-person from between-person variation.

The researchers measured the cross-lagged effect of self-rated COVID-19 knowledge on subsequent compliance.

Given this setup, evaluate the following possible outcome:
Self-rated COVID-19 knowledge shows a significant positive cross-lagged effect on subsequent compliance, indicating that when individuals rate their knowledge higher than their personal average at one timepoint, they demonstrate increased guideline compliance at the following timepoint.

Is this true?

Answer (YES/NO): NO